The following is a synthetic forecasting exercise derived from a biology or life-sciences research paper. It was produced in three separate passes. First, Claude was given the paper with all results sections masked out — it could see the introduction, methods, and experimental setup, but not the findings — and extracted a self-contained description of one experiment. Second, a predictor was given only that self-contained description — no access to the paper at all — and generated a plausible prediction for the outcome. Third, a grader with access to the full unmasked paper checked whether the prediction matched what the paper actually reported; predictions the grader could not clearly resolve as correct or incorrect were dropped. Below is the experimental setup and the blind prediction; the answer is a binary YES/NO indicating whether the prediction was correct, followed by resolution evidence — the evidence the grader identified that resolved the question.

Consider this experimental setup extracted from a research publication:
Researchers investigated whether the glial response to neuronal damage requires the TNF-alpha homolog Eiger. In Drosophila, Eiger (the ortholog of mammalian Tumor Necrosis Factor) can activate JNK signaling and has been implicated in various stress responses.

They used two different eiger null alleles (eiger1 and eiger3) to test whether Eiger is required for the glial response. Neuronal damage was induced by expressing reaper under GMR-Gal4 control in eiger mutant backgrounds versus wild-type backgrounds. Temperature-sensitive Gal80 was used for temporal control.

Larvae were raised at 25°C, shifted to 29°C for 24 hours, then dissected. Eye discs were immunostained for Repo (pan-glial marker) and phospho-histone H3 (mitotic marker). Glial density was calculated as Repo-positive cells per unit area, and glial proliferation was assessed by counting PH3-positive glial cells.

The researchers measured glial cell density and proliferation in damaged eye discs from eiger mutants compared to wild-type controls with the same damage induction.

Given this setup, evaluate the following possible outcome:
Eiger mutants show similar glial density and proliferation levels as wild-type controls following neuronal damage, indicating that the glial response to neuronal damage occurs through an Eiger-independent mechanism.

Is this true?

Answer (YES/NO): YES